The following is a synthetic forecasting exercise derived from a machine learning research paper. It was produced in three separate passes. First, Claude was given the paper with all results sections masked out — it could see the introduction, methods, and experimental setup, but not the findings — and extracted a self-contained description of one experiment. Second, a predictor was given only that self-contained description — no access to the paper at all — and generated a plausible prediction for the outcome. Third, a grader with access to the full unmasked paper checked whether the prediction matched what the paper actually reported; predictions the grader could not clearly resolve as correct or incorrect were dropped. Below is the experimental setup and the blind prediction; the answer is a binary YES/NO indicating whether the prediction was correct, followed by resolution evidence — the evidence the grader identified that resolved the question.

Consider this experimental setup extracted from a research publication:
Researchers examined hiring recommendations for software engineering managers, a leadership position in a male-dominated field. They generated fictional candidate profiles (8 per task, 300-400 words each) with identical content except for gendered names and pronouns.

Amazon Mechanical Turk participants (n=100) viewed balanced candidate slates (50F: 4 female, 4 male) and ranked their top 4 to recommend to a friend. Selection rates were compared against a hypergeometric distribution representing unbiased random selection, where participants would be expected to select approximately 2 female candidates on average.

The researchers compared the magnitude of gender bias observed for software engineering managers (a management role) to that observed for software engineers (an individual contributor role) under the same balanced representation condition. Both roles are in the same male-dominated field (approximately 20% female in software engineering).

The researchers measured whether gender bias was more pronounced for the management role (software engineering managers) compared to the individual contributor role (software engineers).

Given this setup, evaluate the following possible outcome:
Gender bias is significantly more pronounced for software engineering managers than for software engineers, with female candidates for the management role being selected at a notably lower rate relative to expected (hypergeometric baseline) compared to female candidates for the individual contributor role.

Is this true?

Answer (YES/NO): NO